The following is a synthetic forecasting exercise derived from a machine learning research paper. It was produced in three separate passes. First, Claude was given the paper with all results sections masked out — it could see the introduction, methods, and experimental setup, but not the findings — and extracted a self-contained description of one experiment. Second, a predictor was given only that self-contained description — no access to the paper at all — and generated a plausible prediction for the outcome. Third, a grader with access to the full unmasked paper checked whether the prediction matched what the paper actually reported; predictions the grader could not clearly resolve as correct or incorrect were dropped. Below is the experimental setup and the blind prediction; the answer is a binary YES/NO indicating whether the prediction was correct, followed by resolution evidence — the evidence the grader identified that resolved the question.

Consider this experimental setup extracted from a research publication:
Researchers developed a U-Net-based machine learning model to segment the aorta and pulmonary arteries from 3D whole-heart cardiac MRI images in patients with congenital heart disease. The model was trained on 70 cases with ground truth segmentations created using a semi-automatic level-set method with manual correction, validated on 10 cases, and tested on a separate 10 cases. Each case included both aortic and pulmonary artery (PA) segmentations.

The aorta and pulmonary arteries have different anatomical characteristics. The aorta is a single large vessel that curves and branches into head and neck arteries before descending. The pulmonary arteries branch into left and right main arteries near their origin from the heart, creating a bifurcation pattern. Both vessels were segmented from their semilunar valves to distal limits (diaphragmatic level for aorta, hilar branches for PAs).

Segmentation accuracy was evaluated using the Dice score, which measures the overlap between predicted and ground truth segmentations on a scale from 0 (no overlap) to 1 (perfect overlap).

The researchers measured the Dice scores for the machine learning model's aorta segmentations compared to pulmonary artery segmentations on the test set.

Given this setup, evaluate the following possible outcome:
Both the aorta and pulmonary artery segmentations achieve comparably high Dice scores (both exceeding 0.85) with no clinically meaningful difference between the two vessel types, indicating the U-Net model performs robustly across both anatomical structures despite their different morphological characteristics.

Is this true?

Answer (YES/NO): NO